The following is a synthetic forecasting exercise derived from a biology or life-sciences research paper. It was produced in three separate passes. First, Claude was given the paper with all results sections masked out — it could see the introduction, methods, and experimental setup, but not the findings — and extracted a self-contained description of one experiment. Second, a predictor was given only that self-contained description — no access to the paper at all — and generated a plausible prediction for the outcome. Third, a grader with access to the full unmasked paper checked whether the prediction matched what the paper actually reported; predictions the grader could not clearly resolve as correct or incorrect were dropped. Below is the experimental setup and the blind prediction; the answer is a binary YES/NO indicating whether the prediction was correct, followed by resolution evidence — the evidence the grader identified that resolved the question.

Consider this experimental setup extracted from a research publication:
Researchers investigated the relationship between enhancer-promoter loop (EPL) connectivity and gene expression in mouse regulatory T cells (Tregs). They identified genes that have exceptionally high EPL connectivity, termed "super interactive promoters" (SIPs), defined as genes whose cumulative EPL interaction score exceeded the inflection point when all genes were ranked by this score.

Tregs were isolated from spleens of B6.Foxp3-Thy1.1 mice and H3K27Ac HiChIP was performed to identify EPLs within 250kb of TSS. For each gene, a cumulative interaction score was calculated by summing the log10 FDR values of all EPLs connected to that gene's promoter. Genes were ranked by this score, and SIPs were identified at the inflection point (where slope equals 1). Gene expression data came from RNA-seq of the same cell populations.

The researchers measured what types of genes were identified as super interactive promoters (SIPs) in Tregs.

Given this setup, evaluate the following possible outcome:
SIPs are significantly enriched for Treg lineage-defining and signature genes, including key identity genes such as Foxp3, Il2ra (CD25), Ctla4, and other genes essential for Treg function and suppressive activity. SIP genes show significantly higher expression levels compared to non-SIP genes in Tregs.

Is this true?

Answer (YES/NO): NO